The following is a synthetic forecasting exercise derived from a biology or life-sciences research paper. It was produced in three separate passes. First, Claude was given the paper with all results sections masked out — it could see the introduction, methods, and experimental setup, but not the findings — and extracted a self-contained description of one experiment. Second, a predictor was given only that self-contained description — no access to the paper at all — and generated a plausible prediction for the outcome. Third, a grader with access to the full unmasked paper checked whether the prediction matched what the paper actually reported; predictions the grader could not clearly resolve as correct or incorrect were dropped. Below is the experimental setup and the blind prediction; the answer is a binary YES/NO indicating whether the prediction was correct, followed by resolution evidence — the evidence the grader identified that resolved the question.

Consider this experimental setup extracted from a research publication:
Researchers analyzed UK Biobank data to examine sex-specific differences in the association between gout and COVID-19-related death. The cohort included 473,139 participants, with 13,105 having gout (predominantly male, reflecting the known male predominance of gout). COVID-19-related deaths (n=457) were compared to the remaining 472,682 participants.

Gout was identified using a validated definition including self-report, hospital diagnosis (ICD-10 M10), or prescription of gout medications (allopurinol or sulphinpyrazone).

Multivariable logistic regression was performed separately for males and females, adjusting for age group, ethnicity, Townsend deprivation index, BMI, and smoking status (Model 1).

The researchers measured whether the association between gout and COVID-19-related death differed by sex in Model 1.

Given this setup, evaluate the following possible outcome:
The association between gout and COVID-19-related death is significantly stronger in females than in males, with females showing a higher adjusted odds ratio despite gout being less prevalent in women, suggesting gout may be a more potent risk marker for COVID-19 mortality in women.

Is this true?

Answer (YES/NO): NO